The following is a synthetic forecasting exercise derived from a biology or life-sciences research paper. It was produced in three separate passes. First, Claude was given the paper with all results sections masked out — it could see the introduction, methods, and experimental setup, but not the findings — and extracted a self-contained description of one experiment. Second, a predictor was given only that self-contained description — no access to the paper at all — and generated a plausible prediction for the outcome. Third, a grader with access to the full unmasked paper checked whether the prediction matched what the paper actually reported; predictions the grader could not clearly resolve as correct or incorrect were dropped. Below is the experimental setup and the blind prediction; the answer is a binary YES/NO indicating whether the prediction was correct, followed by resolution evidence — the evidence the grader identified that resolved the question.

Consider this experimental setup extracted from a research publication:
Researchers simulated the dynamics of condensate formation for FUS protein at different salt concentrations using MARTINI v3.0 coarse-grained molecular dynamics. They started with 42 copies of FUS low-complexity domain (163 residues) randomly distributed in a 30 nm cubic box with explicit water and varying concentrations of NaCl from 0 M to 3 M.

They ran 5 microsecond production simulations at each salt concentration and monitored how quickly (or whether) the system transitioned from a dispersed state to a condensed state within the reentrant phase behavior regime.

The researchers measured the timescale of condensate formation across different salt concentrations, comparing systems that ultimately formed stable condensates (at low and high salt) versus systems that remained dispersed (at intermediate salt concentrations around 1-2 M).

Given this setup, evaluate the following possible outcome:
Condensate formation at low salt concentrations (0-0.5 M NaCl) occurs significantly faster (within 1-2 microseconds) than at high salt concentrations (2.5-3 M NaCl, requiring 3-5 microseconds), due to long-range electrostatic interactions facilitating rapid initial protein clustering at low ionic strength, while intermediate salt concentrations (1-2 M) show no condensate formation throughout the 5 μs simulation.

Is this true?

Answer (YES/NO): NO